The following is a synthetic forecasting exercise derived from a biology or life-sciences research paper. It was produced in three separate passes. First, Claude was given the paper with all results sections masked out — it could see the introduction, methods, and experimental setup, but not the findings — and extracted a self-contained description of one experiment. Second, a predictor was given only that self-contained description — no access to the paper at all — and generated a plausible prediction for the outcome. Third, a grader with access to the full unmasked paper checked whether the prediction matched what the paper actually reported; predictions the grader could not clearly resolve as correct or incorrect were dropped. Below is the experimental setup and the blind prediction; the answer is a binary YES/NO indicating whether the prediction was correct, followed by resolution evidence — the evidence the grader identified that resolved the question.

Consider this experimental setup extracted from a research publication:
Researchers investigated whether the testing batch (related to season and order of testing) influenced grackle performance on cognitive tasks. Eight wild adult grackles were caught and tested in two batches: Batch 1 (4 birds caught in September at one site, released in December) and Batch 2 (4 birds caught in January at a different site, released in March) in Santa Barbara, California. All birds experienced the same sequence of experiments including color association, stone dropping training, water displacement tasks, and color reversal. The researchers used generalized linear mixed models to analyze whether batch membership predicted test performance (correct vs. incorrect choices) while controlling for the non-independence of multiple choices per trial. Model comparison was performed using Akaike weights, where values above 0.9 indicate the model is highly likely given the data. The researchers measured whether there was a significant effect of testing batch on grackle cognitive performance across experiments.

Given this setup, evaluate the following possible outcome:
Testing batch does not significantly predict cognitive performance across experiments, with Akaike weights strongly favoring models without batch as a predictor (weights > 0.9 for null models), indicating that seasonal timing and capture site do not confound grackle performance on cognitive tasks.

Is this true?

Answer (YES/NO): YES